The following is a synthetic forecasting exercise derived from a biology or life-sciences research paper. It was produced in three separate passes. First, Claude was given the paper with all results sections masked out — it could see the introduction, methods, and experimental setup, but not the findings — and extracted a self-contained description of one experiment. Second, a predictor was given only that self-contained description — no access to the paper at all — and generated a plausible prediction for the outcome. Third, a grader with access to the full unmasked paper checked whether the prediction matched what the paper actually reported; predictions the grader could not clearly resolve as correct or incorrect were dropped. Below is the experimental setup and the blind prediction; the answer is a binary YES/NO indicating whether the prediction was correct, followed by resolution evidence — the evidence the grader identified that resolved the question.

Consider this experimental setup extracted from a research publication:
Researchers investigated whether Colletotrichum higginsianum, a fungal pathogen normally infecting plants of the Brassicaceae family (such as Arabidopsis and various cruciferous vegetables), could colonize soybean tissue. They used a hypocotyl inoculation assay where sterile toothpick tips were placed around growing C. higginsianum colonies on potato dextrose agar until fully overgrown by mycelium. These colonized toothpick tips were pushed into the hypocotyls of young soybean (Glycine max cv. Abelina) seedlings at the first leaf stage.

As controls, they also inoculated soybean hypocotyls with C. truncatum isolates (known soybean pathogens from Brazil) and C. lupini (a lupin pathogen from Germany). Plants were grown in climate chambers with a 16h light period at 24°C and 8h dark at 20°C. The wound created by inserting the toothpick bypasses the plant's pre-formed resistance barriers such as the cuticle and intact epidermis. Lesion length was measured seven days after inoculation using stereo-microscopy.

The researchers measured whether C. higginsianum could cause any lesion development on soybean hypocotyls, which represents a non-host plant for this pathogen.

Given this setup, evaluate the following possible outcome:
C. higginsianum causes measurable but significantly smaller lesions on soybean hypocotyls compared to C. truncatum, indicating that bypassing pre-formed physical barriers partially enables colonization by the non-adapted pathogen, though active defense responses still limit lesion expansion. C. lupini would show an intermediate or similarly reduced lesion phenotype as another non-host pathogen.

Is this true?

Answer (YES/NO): YES